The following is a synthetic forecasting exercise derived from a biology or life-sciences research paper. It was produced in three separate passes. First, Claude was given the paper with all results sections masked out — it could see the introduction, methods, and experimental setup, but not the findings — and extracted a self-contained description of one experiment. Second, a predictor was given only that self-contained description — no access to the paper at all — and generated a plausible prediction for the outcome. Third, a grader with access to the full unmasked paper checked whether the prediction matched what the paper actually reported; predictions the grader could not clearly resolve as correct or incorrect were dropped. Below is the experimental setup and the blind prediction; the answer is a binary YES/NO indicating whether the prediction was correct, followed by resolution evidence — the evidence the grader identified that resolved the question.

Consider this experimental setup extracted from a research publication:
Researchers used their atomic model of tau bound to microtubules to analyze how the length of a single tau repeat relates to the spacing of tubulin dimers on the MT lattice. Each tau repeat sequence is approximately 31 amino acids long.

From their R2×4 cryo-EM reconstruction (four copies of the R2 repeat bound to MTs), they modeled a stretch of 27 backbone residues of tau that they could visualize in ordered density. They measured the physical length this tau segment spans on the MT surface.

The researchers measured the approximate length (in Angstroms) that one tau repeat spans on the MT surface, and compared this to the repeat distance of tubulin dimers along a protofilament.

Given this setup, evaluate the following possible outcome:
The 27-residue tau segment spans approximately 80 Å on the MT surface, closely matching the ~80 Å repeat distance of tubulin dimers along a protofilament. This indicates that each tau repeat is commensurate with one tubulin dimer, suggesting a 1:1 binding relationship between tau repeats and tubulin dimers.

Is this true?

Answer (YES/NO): YES